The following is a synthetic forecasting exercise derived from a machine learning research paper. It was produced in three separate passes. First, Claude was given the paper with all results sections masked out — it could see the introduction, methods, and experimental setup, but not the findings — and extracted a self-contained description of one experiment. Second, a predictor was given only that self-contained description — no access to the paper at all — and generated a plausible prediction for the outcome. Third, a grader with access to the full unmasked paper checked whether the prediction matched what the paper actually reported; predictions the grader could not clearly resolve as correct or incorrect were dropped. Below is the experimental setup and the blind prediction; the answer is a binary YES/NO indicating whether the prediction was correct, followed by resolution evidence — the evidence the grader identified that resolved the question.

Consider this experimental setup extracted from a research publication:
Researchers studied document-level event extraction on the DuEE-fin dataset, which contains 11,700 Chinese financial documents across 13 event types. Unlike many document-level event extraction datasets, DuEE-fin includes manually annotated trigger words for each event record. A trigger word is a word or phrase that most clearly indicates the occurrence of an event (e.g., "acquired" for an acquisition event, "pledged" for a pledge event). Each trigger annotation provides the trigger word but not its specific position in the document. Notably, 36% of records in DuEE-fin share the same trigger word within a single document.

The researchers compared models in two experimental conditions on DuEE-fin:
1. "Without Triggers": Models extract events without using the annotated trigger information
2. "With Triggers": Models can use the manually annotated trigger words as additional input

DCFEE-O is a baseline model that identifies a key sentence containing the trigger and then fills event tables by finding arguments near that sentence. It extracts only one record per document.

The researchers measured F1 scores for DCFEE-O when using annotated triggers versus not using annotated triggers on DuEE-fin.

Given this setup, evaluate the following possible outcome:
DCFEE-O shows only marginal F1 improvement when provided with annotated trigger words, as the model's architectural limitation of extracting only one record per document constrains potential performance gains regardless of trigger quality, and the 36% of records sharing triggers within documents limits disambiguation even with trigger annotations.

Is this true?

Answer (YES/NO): NO